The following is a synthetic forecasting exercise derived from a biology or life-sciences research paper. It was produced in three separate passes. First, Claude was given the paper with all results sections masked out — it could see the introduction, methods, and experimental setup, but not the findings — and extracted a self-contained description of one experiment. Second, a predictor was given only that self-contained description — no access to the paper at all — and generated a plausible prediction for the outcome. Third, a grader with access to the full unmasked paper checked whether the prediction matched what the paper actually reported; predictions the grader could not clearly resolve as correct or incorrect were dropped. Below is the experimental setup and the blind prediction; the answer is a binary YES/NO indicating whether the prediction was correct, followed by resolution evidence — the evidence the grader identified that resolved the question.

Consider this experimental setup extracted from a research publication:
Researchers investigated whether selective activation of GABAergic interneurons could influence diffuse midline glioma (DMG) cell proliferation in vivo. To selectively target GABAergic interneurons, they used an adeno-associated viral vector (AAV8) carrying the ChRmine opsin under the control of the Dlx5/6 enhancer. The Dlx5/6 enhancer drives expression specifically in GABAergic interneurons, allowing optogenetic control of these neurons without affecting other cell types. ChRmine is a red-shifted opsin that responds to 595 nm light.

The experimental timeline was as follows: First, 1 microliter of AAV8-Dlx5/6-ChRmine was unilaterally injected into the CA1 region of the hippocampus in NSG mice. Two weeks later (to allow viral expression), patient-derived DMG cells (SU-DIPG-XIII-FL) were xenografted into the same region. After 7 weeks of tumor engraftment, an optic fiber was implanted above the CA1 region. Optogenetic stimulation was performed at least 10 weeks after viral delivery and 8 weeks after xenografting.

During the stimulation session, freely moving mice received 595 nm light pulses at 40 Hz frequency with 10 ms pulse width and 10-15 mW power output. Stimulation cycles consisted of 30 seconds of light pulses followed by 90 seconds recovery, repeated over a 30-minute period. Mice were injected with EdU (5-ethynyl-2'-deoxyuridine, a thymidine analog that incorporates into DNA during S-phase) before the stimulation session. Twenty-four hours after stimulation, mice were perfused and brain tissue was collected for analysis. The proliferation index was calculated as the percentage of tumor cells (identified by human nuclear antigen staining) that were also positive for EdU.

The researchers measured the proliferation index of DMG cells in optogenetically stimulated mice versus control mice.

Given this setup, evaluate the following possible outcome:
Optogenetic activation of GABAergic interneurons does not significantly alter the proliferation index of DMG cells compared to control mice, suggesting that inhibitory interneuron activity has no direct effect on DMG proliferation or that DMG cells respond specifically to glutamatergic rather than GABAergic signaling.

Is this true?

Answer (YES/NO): NO